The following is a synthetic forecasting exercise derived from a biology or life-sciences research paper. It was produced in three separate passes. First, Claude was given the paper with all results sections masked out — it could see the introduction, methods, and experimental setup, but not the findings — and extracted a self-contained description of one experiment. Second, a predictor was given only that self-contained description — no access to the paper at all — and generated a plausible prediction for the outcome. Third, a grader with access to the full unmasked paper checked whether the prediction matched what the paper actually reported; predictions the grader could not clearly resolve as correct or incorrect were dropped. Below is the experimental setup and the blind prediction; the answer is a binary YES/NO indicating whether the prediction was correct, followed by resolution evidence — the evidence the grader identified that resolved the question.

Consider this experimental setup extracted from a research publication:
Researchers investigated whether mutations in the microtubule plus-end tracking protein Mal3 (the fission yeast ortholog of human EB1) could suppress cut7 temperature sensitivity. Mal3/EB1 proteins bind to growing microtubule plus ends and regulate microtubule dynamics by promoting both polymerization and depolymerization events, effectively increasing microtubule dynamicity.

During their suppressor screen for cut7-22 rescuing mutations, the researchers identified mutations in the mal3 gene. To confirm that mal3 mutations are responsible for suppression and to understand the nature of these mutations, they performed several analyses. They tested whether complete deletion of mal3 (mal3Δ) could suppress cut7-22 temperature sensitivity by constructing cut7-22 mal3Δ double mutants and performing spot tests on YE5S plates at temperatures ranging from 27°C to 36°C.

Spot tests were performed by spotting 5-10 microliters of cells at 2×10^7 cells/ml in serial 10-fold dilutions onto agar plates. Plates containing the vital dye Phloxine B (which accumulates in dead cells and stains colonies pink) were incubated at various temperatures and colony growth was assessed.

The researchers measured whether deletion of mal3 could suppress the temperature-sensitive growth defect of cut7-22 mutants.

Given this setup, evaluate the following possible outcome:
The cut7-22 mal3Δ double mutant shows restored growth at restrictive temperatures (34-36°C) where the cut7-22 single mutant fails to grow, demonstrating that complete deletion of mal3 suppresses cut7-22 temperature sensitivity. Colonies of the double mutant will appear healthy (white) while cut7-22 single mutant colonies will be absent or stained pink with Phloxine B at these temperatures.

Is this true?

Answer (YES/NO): YES